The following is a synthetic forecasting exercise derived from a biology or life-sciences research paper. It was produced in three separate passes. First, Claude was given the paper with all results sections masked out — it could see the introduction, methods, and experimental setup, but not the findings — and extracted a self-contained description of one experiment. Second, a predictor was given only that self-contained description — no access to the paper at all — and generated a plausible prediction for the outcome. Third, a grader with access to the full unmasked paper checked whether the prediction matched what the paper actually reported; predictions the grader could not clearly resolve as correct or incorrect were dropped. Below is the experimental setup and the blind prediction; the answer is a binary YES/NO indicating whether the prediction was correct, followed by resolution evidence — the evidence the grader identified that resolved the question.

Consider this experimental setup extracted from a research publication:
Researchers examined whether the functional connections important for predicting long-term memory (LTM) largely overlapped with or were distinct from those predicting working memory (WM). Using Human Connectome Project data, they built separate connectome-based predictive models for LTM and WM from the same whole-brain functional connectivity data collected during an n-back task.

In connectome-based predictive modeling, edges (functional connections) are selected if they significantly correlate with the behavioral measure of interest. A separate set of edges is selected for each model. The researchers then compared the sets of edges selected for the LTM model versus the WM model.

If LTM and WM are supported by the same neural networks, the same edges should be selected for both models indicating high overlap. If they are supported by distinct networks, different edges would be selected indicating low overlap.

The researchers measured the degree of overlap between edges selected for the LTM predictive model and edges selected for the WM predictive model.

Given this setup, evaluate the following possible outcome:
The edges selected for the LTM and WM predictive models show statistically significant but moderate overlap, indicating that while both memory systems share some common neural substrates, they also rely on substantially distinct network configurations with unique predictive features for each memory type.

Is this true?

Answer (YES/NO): YES